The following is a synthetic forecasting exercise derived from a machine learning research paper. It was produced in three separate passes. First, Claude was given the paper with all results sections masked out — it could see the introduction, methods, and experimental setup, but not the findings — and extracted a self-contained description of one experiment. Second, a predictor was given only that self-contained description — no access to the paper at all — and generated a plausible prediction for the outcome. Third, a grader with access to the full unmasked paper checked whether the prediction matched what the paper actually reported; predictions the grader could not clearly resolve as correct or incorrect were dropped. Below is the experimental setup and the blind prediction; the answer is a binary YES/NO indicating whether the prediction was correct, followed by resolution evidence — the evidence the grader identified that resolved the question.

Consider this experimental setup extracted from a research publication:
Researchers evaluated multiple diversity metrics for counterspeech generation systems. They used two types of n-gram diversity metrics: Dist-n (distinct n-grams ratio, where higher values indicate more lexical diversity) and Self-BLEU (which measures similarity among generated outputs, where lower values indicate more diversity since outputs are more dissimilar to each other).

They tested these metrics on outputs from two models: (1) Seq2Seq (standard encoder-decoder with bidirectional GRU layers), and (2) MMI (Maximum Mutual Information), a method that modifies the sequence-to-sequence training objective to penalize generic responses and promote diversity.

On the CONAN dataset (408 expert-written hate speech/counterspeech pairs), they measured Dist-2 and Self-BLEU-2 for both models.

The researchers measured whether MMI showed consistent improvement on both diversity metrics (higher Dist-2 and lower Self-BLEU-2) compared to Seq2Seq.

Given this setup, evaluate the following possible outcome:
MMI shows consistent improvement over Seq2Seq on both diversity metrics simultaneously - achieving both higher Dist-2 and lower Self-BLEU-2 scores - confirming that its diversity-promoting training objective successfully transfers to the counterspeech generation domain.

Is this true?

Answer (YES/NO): NO